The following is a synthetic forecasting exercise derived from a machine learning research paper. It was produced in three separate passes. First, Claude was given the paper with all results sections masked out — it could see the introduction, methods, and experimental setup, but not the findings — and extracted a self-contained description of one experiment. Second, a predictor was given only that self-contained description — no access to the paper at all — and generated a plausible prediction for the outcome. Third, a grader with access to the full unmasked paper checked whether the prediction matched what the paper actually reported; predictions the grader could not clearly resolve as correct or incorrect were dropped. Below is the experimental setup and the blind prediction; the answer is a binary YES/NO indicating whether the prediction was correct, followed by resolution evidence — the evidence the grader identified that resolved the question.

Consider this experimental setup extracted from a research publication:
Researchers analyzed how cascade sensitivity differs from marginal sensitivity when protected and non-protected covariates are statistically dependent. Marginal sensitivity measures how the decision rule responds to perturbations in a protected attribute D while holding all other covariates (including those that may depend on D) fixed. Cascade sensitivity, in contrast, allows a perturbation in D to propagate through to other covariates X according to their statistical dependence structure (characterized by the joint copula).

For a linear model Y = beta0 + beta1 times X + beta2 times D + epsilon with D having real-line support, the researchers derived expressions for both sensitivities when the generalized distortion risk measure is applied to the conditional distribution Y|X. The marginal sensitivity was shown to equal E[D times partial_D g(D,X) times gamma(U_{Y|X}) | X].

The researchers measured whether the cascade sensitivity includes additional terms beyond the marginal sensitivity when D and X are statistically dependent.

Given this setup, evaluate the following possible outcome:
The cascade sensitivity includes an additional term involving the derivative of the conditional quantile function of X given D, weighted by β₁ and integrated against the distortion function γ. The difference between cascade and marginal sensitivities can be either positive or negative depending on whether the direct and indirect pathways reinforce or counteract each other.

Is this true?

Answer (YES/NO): NO